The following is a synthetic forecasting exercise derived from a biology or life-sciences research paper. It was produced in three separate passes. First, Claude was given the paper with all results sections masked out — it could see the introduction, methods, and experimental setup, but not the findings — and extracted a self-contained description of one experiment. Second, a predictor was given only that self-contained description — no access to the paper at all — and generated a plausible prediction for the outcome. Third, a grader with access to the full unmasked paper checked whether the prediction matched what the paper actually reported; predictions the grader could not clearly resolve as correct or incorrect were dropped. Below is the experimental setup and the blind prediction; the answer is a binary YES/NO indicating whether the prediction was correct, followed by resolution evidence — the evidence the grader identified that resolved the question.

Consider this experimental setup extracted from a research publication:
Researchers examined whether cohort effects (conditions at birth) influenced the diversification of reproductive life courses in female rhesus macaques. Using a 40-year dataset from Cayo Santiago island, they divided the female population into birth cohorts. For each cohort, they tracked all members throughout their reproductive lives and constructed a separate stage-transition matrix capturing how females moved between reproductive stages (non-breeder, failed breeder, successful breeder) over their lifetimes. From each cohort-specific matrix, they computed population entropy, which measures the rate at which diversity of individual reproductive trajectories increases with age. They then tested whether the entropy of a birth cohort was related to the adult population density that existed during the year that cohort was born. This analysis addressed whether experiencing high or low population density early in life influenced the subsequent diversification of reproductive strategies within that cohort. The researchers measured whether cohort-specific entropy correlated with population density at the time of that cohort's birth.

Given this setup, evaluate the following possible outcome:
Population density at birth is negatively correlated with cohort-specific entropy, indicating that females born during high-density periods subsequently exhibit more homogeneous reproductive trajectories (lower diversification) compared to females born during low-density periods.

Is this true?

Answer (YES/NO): NO